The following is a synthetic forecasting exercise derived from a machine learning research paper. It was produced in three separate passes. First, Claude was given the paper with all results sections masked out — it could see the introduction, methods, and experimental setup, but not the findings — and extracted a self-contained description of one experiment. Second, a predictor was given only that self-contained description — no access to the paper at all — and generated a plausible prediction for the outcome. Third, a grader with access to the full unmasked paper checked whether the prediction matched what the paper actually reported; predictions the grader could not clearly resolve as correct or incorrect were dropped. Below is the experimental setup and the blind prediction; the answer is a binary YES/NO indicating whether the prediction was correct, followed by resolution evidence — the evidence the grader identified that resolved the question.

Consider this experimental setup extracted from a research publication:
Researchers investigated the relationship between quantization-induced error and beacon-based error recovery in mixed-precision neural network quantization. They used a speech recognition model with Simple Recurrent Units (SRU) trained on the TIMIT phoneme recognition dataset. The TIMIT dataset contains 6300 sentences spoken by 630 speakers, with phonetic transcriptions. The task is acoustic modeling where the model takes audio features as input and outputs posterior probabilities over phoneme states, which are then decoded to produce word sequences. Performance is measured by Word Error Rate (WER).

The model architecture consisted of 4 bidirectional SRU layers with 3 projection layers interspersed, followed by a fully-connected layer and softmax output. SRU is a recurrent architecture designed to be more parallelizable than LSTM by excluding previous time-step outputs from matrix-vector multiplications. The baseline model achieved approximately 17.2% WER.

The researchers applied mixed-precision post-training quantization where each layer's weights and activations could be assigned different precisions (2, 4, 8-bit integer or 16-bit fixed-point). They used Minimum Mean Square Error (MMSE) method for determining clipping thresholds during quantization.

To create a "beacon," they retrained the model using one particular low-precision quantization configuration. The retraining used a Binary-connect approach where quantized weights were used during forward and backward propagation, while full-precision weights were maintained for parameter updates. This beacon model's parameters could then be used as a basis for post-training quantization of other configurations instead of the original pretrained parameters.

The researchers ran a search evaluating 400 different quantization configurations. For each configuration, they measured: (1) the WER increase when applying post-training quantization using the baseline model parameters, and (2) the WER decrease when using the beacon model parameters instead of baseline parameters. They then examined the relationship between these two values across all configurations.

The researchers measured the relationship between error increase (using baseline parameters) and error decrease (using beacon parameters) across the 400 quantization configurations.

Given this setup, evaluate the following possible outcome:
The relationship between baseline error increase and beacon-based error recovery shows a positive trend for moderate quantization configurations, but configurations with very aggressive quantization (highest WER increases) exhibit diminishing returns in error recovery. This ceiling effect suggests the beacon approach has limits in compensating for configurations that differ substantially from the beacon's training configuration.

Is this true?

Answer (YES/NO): NO